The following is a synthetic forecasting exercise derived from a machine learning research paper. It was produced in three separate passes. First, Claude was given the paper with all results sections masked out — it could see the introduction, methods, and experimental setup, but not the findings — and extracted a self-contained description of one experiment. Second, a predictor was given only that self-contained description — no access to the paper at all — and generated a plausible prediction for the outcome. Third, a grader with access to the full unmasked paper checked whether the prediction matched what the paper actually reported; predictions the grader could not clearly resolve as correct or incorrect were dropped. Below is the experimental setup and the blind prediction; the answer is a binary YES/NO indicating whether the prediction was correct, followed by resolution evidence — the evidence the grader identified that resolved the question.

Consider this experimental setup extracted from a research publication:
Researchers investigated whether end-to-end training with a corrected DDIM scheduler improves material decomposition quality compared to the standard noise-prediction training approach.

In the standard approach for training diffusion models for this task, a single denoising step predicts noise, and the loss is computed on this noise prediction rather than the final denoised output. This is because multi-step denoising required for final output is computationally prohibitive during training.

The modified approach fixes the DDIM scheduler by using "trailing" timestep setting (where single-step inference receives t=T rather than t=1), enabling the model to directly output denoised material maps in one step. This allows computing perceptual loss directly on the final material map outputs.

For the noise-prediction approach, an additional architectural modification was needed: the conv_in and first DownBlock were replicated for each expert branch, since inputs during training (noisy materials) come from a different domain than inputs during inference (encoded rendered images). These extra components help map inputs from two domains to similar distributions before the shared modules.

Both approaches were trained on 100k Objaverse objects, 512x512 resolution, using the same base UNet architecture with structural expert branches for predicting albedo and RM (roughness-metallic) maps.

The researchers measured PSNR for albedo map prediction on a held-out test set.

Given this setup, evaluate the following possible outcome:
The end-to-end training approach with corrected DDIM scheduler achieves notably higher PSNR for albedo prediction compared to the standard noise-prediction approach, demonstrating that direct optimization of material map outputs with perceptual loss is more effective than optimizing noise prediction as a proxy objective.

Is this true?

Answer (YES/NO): YES